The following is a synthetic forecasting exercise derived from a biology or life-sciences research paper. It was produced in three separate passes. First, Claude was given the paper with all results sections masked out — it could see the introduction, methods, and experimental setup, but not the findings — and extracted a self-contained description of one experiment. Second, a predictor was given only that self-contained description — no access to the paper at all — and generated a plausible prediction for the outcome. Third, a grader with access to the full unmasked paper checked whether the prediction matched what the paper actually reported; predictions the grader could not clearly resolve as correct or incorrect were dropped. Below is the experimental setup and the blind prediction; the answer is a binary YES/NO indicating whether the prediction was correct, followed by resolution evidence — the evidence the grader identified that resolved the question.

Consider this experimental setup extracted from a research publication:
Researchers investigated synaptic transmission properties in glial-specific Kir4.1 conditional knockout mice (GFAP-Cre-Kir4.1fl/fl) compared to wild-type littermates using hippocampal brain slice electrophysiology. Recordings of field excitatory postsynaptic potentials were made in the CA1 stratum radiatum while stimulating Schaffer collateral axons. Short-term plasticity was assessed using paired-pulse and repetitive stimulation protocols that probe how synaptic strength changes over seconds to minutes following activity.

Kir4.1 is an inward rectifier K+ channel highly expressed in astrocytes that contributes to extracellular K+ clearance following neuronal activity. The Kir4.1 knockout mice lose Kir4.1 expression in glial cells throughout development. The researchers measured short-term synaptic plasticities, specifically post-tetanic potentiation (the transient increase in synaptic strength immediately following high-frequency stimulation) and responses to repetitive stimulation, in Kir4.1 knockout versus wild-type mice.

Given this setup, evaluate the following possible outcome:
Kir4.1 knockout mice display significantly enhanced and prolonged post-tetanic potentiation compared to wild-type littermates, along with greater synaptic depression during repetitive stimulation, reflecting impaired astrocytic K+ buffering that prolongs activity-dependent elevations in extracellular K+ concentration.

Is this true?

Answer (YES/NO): NO